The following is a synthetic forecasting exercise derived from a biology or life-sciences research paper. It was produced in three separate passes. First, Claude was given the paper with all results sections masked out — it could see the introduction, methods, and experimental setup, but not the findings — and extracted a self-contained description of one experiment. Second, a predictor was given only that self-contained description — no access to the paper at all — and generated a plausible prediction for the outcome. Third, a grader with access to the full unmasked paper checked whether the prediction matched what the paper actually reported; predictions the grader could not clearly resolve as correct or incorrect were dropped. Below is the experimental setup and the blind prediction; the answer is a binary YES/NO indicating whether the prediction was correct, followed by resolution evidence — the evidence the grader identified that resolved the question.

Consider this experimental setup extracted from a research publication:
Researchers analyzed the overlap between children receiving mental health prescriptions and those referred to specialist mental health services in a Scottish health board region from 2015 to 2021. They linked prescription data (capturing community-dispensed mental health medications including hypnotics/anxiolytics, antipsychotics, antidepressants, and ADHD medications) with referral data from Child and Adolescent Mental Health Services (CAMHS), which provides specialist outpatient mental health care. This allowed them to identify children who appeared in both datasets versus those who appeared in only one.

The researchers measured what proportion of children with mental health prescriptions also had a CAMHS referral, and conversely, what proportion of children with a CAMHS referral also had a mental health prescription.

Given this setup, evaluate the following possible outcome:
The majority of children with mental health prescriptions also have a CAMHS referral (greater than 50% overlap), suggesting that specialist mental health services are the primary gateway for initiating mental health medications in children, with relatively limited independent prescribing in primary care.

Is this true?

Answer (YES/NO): YES